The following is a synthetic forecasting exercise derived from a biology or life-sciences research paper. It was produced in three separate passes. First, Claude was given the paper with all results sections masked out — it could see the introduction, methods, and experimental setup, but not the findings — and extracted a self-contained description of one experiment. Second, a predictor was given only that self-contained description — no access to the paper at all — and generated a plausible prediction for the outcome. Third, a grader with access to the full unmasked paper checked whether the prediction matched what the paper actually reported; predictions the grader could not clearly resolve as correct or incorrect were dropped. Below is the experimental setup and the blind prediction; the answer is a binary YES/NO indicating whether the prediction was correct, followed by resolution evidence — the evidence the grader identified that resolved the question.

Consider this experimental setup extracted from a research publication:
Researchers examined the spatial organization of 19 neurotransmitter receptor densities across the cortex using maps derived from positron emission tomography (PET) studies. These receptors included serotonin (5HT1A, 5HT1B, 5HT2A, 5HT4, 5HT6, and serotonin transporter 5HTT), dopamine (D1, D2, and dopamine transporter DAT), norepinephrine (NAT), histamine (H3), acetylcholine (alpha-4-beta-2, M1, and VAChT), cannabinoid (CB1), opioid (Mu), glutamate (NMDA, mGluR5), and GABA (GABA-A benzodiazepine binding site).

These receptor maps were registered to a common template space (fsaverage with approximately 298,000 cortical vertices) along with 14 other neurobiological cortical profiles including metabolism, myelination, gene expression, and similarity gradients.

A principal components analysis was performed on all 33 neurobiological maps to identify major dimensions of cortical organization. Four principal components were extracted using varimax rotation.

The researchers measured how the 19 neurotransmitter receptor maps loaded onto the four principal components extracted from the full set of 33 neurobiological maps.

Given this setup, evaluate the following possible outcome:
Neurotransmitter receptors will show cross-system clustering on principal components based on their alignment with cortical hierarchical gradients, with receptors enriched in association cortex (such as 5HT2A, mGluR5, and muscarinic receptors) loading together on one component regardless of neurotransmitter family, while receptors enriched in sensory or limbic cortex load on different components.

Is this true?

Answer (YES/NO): NO